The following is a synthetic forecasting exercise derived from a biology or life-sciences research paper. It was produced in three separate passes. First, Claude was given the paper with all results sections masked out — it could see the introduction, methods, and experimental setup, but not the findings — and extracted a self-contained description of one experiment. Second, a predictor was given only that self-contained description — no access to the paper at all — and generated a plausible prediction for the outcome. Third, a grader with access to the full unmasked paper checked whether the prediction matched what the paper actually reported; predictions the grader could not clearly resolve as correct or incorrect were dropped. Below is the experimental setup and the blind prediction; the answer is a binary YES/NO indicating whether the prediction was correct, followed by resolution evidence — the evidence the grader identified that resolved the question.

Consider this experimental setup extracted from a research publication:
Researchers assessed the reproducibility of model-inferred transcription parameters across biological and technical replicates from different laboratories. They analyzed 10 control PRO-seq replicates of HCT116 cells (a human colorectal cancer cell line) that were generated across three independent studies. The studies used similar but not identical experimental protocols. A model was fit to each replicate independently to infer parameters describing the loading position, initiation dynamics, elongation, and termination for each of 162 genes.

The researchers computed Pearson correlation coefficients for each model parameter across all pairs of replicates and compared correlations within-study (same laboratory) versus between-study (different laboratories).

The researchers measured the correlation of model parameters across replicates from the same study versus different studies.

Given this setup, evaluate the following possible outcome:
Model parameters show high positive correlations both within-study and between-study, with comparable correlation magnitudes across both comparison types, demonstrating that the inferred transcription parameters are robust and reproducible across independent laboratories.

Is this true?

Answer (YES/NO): NO